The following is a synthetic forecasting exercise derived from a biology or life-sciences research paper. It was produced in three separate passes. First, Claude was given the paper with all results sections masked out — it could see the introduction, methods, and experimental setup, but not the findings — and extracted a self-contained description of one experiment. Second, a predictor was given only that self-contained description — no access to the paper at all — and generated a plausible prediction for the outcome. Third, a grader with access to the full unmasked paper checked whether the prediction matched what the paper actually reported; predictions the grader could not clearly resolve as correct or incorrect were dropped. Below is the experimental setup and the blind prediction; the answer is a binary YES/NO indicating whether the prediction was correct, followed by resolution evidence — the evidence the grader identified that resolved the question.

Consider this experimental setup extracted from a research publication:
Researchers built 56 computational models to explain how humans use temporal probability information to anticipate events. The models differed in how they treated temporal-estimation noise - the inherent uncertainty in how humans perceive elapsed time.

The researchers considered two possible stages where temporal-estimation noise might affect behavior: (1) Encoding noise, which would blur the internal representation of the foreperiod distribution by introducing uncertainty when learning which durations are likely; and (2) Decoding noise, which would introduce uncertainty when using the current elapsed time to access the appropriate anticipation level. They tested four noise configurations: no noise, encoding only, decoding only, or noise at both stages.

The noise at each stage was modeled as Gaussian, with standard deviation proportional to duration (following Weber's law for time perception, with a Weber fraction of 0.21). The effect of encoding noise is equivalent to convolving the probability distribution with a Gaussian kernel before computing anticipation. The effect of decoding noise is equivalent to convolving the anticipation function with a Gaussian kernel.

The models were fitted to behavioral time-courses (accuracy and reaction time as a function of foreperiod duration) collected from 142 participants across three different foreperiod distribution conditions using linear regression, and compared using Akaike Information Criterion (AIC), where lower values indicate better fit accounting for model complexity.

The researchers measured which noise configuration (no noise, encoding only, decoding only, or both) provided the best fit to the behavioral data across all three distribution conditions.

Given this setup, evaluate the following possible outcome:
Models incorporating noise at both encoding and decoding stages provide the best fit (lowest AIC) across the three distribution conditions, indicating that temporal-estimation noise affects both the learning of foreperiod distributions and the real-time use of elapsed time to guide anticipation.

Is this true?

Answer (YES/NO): YES